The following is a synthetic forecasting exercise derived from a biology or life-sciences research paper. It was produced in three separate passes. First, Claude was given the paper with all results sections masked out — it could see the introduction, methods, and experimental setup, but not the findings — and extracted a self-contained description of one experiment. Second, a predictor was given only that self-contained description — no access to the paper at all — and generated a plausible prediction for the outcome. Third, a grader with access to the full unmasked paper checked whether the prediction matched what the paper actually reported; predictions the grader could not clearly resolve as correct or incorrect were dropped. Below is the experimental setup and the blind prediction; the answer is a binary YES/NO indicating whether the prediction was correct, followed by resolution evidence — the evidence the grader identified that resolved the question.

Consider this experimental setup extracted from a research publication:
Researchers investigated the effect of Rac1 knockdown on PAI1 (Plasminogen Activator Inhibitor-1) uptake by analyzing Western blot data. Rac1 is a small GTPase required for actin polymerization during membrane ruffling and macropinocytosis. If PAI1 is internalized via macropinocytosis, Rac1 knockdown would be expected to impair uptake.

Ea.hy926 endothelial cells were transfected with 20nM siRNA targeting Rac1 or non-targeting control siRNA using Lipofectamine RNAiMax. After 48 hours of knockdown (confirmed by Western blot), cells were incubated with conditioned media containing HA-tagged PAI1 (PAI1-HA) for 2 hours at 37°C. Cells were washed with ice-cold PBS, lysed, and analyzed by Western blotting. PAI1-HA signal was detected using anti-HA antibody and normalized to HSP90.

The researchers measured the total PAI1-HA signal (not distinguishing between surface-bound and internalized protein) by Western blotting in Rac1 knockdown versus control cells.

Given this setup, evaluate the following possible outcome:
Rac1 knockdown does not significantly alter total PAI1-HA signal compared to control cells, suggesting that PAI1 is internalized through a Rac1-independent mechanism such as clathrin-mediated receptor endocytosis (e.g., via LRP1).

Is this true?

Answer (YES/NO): NO